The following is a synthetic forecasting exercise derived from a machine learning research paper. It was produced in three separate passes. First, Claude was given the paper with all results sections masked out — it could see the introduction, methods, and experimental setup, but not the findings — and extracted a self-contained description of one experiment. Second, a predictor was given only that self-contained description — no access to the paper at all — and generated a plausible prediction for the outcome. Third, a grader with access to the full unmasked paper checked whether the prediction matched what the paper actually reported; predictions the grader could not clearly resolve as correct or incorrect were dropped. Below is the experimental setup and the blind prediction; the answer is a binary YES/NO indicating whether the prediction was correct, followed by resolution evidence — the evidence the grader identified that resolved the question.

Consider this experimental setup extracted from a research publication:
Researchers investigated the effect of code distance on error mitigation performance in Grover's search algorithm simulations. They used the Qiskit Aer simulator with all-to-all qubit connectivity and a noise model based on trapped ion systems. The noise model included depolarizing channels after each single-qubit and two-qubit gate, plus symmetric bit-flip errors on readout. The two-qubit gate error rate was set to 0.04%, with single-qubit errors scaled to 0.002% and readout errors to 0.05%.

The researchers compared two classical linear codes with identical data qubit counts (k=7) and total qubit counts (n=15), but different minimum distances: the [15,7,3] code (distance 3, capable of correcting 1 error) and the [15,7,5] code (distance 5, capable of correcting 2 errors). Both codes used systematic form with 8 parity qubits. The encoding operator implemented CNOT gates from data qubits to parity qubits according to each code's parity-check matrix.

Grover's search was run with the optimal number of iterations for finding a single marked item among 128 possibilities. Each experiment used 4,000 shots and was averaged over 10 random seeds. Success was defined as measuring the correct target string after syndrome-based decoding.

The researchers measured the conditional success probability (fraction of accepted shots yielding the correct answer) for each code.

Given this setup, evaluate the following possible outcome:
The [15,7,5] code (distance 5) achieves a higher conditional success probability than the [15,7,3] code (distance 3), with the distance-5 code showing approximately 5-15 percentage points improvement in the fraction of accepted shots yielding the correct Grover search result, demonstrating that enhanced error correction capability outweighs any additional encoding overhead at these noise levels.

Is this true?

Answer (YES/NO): NO